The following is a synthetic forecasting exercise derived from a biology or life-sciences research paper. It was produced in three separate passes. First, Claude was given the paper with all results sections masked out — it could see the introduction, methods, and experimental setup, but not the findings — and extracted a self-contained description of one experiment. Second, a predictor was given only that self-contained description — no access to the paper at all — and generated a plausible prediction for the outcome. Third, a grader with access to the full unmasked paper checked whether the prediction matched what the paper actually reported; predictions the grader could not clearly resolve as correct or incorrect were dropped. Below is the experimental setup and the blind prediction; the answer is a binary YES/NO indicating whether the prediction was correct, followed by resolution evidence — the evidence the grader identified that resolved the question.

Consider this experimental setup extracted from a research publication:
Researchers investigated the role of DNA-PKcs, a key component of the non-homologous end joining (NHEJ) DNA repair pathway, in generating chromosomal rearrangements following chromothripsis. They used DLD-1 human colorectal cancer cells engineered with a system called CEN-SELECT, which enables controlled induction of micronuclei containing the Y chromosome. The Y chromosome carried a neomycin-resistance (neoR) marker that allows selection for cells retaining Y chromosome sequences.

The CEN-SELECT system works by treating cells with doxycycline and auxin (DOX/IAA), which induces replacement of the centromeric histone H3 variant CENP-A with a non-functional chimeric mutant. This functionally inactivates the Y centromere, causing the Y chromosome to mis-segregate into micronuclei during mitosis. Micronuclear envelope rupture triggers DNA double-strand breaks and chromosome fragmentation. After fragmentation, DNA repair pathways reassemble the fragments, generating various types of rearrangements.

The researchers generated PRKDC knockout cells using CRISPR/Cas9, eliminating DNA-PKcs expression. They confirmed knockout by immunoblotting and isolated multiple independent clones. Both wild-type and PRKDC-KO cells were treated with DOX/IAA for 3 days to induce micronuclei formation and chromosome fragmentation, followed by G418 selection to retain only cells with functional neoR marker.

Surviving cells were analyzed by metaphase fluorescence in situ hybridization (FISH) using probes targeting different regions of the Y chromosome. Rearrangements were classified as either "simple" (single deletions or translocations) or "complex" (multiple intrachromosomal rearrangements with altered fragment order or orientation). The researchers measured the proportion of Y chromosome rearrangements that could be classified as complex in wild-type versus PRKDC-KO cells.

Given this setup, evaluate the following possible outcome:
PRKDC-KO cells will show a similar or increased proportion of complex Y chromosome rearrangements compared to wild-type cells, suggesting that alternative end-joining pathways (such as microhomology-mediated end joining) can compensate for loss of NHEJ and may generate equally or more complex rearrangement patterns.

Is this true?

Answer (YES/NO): NO